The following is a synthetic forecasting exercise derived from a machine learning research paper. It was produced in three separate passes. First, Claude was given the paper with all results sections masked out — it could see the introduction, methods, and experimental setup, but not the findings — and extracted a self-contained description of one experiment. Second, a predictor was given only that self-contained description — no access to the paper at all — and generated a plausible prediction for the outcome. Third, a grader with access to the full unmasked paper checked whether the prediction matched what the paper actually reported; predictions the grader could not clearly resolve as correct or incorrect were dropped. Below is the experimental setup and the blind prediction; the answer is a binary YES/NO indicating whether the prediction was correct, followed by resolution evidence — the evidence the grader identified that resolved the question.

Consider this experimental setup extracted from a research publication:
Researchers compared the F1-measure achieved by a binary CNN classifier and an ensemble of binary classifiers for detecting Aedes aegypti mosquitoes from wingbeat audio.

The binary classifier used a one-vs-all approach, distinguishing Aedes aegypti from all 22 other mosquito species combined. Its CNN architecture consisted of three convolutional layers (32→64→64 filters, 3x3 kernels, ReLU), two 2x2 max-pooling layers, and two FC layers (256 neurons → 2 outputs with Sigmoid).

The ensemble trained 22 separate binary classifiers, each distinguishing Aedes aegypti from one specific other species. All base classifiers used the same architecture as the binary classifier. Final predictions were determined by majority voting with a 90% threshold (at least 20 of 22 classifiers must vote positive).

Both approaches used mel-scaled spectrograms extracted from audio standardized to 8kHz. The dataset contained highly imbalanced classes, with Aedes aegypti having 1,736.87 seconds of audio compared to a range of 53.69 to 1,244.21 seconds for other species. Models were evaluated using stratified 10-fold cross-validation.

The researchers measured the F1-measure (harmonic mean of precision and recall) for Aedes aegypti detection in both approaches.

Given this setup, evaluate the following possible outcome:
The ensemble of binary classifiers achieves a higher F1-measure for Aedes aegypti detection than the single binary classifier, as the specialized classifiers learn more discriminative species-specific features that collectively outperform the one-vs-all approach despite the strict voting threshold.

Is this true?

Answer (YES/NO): NO